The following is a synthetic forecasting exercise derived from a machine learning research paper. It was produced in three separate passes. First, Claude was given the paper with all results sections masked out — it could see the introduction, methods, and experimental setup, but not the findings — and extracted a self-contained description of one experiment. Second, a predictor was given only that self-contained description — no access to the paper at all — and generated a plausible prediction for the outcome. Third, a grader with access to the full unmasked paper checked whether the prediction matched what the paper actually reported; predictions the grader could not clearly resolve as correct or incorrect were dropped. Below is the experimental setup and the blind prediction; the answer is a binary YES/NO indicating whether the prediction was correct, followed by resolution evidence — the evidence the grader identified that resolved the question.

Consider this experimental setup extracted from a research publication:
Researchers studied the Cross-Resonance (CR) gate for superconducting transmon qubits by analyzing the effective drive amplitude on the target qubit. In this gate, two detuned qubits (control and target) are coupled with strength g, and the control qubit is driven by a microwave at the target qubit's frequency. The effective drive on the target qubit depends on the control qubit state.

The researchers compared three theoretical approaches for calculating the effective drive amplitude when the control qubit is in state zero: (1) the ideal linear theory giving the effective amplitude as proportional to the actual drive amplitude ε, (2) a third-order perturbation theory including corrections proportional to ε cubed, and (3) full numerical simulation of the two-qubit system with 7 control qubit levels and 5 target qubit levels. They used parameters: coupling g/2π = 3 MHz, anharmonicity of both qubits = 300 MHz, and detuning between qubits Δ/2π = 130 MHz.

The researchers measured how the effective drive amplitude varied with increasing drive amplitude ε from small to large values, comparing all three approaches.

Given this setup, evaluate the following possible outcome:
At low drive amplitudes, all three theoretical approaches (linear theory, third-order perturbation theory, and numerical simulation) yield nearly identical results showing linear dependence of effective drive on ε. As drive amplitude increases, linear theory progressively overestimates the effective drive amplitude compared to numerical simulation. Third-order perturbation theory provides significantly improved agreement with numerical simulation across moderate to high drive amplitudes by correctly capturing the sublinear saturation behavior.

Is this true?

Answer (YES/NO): NO